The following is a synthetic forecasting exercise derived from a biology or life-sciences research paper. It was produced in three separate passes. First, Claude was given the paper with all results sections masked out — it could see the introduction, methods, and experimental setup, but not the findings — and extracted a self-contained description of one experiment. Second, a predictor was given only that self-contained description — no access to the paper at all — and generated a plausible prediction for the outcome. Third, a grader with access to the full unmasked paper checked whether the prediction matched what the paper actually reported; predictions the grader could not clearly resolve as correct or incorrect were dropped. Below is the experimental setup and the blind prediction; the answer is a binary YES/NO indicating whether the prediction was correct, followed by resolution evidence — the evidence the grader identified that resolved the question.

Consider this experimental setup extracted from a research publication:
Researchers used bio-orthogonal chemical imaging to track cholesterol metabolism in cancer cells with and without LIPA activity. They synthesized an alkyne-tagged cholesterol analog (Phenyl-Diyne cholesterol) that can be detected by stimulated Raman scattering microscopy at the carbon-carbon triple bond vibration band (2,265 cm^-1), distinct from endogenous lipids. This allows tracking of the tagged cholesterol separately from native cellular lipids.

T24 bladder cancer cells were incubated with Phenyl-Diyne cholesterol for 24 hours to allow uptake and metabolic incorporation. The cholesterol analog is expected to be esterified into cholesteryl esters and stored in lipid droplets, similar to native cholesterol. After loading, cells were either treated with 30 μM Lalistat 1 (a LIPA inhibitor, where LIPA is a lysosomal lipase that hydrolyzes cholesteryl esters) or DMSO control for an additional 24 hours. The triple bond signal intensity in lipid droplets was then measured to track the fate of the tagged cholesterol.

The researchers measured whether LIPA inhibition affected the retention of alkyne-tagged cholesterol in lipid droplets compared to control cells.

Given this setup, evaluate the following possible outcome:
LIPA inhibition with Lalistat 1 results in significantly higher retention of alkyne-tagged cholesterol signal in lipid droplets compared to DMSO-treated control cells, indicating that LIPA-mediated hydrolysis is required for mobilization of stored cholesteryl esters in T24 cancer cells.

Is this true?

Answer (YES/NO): YES